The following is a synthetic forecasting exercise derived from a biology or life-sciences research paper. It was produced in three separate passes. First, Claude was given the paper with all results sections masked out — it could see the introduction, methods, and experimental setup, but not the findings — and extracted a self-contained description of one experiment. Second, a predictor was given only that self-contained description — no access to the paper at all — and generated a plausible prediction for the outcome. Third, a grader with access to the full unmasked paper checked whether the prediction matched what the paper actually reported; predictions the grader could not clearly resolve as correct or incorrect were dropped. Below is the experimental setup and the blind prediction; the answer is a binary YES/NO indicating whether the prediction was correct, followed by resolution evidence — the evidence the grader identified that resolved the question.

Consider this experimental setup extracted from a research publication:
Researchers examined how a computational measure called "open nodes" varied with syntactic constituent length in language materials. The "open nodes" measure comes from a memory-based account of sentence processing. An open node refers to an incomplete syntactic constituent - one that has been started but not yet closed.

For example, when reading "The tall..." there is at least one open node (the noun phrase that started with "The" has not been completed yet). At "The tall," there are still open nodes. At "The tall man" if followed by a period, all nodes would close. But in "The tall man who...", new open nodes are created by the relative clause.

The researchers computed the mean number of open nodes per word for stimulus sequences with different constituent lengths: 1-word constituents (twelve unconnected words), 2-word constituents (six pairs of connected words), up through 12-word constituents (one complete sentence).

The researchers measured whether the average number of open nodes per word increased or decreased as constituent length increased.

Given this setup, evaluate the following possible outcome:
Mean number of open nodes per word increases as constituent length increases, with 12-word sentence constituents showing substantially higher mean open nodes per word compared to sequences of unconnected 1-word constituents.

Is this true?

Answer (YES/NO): YES